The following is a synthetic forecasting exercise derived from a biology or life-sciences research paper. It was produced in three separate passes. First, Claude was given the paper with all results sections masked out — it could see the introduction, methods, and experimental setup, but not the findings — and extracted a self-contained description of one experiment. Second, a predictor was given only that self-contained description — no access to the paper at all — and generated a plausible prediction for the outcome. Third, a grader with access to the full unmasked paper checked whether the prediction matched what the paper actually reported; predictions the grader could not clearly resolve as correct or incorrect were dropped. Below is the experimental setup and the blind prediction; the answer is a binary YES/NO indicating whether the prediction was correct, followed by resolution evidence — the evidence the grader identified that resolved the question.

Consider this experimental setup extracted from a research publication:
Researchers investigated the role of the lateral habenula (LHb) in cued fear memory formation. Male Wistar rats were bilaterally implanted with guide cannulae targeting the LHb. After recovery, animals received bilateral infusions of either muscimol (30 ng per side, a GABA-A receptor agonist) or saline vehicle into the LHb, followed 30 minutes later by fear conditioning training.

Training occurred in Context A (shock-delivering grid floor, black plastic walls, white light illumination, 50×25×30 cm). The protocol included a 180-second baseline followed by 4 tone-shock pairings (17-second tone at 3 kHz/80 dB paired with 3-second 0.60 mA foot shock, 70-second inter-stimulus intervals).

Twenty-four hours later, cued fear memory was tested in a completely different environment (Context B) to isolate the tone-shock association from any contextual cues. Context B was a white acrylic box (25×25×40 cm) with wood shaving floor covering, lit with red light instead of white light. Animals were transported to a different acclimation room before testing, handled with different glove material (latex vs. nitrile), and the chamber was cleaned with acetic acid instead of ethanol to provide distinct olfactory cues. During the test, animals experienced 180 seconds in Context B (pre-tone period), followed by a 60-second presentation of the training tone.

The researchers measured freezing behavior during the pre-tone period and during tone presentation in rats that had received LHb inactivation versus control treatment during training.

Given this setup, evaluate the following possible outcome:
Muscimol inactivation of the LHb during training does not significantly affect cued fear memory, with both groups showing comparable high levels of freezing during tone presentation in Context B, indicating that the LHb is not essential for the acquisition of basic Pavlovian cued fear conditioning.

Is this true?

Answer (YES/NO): NO